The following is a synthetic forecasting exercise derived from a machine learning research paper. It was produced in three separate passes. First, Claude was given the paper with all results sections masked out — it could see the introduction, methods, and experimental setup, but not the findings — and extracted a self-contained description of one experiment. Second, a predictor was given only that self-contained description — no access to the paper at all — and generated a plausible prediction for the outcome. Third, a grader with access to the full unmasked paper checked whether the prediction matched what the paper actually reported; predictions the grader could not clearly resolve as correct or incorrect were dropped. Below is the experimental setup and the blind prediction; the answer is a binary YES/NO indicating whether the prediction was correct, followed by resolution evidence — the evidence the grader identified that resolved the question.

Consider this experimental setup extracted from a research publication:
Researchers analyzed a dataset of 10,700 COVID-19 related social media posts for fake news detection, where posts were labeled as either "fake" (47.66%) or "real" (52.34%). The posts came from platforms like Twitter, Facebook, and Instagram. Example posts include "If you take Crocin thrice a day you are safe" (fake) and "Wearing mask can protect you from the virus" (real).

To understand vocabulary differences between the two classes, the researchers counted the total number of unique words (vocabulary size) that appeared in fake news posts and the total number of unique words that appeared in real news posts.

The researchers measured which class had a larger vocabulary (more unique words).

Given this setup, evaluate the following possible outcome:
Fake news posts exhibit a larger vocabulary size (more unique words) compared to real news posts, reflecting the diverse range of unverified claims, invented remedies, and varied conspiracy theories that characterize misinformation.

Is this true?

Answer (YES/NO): NO